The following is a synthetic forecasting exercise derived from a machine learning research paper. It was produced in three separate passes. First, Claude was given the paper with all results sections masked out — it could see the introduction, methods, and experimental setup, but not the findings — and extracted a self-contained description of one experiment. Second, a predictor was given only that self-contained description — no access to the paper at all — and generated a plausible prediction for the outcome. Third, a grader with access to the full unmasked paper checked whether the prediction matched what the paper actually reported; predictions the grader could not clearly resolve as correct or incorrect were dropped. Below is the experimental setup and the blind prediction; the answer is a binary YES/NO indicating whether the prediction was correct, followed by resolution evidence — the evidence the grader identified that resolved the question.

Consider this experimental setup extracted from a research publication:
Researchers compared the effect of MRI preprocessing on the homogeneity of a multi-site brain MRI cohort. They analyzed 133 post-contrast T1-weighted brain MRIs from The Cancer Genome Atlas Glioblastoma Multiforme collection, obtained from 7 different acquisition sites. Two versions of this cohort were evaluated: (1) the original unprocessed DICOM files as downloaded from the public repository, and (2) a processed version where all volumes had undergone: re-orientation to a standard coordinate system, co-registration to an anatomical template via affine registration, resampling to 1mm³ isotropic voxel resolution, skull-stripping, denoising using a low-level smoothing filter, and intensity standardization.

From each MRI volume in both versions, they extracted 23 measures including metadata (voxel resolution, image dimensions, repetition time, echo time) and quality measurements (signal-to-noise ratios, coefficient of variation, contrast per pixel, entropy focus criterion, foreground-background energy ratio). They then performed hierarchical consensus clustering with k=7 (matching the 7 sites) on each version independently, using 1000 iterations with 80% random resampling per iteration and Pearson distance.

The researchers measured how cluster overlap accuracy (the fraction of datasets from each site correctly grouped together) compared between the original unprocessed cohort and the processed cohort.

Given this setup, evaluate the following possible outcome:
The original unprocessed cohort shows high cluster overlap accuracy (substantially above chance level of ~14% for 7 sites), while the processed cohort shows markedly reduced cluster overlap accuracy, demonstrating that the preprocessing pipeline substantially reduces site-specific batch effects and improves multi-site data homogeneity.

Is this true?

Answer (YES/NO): YES